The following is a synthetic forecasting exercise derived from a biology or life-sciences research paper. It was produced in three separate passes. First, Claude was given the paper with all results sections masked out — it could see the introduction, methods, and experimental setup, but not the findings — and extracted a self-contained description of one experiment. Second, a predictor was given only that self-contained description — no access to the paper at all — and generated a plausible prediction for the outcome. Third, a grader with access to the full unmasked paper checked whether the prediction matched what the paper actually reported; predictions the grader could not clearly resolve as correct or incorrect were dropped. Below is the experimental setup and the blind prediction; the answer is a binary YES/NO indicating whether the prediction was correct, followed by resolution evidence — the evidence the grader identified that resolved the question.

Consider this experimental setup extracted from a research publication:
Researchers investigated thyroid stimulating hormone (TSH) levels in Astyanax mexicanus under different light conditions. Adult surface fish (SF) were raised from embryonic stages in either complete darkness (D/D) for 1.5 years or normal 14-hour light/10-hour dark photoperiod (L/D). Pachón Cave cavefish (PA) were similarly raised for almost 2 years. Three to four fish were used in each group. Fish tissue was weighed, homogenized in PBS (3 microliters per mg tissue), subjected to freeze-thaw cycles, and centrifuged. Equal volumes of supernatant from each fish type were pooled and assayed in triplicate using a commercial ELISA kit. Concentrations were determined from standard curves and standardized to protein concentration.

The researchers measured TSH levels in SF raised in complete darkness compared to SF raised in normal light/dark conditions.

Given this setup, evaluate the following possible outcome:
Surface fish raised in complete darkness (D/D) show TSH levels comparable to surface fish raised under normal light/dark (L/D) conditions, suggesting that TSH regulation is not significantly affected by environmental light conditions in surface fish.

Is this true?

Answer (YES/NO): NO